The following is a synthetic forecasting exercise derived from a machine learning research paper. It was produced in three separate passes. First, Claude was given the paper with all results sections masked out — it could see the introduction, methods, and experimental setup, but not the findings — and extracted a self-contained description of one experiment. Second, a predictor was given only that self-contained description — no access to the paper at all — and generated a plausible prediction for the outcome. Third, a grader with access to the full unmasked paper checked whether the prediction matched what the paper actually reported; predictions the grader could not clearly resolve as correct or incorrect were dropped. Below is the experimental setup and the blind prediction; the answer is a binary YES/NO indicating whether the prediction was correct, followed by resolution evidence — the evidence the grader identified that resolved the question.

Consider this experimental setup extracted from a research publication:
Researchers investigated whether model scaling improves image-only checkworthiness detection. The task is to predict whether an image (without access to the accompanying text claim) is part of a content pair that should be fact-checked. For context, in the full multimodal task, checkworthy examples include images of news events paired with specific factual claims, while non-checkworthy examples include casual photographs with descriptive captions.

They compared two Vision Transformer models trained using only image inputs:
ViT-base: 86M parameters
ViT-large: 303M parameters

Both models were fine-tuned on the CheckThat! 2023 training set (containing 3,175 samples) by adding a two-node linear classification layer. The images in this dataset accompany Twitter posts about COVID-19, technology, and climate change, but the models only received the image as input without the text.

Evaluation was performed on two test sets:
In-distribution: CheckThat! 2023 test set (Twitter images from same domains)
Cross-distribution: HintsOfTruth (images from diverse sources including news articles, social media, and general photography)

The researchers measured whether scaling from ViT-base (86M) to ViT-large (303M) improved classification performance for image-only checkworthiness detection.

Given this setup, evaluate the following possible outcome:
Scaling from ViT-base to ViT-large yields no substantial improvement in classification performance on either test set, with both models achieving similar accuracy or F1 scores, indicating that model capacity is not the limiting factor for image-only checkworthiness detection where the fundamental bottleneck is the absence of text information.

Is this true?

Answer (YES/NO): YES